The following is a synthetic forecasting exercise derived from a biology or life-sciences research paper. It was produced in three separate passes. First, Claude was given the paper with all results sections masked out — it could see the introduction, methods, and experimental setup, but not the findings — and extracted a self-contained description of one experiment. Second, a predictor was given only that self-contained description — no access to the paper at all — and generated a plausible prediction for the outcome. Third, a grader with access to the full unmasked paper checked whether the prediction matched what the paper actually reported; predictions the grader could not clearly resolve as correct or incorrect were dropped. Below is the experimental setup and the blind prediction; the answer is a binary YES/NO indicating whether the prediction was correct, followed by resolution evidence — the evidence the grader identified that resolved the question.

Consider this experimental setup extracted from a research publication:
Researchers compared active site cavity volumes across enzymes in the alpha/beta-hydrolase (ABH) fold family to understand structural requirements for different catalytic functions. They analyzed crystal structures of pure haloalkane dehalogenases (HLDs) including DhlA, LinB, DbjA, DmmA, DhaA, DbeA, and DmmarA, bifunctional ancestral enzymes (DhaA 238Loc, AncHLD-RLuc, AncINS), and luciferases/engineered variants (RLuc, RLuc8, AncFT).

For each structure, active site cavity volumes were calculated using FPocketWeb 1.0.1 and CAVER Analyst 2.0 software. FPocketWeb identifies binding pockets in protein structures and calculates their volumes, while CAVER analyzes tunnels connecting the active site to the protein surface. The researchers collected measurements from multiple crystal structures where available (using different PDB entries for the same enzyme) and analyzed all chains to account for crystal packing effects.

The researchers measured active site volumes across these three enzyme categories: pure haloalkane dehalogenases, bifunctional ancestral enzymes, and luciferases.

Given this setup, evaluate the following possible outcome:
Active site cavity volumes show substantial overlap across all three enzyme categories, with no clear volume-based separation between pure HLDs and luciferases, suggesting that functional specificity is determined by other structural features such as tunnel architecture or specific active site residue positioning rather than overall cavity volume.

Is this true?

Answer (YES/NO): NO